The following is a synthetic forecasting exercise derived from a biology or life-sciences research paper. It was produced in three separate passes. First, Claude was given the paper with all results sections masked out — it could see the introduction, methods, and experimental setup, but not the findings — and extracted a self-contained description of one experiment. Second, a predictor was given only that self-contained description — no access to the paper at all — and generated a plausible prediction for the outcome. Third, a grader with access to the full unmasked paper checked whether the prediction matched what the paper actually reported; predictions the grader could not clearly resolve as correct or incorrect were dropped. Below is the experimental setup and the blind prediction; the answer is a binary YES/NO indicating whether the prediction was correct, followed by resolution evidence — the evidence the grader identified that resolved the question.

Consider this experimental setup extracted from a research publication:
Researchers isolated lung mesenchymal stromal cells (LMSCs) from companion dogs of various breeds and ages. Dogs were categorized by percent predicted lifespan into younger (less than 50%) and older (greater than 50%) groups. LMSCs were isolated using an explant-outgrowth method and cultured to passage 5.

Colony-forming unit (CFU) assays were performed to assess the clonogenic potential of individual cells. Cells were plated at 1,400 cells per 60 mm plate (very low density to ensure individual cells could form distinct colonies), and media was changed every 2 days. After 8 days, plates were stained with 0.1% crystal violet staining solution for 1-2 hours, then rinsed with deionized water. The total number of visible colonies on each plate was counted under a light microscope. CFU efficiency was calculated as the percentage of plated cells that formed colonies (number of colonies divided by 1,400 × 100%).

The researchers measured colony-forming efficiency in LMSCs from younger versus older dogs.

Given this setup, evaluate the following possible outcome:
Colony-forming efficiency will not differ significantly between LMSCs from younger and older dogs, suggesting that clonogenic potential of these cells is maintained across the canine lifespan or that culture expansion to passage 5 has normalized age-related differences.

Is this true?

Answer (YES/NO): NO